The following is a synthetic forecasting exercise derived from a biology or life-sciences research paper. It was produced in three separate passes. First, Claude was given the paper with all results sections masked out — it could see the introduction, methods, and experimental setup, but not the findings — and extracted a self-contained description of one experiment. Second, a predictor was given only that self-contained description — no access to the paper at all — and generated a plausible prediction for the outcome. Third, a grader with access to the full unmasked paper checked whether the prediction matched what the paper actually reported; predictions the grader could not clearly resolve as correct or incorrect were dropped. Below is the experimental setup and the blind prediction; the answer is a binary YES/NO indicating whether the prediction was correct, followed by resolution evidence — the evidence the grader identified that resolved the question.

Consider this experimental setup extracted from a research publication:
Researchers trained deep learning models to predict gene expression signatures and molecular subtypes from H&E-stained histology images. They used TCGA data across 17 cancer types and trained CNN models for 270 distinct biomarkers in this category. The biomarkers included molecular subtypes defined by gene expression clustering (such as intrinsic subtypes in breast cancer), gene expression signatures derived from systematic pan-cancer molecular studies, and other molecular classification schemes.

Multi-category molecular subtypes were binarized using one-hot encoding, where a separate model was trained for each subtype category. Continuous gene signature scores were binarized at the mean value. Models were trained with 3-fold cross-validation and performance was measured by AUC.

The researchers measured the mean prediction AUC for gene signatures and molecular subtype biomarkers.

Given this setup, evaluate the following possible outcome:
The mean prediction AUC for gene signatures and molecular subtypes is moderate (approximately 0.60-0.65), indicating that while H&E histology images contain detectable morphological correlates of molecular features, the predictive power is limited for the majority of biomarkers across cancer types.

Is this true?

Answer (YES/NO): YES